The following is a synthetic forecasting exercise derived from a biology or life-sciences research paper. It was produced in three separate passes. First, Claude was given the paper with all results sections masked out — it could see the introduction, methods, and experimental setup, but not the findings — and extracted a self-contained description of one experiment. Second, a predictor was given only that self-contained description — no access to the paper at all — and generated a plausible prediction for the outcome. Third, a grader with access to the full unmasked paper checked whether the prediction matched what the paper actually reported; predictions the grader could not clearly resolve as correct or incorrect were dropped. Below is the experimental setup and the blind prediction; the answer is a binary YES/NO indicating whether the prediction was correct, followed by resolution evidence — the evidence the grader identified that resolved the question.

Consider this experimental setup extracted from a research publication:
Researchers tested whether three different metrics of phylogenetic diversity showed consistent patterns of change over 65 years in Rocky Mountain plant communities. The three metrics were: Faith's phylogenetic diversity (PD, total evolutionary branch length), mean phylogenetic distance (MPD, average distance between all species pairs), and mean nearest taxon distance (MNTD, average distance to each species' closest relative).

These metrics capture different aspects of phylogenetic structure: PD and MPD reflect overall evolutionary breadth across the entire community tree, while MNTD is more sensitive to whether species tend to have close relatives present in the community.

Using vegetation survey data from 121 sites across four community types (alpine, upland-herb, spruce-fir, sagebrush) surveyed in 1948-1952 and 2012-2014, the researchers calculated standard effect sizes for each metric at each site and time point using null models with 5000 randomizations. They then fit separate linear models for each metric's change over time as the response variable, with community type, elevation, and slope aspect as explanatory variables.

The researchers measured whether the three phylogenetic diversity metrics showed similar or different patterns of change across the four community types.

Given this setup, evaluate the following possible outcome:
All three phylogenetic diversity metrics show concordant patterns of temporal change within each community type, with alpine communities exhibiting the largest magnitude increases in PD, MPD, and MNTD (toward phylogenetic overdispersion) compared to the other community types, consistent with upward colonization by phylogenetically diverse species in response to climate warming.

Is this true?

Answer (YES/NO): NO